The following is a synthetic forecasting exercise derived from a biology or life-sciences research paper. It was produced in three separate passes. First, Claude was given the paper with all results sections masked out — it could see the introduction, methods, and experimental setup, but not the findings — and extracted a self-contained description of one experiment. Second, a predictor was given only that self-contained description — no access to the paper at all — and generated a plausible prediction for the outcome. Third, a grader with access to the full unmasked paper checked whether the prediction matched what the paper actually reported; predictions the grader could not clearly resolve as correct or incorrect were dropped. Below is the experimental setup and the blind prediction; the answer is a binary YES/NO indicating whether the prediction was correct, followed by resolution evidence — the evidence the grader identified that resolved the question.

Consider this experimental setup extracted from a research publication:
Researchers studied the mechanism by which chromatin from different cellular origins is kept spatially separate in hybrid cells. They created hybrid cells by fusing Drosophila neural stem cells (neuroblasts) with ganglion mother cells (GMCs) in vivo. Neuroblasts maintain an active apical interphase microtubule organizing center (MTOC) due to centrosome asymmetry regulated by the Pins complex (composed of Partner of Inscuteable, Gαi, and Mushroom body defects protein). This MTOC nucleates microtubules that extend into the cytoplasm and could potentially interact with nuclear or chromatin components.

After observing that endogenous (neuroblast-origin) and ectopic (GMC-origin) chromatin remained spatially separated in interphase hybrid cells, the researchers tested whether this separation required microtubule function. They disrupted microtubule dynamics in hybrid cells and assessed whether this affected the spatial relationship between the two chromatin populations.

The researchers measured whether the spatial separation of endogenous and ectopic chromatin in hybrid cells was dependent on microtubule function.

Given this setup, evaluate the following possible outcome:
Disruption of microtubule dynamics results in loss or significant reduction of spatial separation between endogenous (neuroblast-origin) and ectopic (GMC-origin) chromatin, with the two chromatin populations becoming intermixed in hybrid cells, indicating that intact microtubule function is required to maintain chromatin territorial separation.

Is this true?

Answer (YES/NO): YES